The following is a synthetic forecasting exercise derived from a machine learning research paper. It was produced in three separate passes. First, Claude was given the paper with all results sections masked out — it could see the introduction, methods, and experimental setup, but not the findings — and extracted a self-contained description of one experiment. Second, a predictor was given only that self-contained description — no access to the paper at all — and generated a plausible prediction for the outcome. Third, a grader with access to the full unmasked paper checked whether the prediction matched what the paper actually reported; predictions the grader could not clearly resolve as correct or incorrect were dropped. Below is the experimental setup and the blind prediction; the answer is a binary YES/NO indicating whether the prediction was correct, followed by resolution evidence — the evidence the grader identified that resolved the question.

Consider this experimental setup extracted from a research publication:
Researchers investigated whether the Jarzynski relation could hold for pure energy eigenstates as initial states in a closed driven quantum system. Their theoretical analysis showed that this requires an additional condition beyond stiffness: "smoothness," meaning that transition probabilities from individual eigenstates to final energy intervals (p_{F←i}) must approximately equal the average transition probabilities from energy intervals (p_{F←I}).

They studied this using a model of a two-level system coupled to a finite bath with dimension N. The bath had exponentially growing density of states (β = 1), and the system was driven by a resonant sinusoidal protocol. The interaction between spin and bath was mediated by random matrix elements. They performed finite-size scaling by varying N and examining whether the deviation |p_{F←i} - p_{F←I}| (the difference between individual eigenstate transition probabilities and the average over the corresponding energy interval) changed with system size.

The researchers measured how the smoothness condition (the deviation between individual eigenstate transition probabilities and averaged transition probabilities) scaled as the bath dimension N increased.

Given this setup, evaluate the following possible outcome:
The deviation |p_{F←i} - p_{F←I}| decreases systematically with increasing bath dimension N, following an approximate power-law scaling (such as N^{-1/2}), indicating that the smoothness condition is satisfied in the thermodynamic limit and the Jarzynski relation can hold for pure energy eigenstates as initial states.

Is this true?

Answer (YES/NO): YES